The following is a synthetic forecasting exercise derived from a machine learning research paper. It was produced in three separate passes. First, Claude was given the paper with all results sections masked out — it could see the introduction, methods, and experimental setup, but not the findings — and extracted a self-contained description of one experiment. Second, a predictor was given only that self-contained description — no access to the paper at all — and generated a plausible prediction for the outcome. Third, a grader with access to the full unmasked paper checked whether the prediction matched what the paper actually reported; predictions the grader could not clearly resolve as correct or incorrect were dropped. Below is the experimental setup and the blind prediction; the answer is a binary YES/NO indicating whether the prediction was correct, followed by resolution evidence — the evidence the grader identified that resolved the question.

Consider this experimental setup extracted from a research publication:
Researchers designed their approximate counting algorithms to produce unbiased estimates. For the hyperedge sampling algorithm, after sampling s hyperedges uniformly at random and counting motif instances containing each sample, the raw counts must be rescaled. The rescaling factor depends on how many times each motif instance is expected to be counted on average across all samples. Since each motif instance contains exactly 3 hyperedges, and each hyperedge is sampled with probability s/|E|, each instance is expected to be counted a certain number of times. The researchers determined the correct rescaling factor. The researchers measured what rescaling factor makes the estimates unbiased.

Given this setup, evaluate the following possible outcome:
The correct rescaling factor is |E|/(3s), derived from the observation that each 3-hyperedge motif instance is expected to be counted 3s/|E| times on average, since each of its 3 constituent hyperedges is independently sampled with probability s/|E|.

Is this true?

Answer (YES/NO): YES